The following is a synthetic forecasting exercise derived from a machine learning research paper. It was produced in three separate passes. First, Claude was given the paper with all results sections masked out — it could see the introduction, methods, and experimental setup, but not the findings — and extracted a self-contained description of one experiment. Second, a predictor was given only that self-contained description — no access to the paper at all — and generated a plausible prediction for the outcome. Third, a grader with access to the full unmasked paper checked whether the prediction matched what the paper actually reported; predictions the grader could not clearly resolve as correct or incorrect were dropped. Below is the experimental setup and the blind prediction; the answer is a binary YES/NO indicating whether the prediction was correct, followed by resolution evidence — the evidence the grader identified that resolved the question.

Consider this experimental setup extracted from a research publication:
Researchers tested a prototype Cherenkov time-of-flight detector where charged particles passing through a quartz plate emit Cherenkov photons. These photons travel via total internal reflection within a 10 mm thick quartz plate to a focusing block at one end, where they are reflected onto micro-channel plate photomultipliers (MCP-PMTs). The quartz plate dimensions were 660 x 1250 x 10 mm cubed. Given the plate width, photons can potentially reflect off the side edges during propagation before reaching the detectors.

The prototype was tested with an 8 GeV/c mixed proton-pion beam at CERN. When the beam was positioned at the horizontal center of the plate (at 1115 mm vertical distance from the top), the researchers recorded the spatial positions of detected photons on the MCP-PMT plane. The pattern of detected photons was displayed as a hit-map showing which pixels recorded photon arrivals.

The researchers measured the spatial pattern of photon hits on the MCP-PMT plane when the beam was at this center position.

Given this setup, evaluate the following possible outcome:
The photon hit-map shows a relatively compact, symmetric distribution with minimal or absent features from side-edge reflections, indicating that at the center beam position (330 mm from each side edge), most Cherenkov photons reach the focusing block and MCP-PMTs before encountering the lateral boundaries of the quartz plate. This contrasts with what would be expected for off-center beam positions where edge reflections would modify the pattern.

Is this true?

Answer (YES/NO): NO